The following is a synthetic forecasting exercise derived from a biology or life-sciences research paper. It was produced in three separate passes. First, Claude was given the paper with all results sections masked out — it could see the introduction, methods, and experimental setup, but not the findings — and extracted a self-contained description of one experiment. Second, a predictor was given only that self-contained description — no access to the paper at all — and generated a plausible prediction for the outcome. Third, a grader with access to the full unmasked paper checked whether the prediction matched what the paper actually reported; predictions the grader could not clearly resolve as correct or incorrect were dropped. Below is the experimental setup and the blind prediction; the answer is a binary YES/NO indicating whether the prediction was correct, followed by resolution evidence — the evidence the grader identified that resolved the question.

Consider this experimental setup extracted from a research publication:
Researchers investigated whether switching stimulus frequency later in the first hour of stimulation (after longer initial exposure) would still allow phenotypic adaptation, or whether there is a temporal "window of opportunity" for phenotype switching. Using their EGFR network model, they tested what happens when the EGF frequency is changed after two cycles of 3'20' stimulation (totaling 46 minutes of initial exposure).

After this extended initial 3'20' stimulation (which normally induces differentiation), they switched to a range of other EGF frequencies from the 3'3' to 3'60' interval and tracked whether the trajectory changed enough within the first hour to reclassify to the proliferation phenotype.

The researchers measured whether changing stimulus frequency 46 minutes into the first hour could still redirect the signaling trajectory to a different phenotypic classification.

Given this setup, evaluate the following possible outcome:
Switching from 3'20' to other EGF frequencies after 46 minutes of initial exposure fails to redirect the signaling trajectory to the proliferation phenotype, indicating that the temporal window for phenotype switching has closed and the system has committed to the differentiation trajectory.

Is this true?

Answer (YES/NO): YES